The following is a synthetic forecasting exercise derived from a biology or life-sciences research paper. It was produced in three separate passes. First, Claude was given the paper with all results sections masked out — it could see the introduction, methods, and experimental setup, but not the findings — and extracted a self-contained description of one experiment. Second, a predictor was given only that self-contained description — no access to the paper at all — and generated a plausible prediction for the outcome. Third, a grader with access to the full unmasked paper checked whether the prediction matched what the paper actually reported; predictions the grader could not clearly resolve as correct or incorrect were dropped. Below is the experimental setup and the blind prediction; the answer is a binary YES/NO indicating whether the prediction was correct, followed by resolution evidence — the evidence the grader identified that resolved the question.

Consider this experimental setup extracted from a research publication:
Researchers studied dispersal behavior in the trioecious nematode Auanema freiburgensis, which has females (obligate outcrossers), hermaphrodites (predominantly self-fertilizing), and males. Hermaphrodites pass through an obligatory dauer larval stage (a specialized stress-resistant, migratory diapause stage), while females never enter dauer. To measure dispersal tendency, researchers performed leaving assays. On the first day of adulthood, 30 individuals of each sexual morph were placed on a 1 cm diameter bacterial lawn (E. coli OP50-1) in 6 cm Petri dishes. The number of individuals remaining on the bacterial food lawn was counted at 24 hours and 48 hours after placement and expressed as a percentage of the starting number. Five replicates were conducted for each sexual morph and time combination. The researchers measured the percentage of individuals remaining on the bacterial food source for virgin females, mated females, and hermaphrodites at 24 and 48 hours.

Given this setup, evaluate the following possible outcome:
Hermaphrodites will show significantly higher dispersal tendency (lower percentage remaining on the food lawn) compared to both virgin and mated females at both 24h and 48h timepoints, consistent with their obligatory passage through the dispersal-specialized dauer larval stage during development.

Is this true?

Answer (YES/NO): NO